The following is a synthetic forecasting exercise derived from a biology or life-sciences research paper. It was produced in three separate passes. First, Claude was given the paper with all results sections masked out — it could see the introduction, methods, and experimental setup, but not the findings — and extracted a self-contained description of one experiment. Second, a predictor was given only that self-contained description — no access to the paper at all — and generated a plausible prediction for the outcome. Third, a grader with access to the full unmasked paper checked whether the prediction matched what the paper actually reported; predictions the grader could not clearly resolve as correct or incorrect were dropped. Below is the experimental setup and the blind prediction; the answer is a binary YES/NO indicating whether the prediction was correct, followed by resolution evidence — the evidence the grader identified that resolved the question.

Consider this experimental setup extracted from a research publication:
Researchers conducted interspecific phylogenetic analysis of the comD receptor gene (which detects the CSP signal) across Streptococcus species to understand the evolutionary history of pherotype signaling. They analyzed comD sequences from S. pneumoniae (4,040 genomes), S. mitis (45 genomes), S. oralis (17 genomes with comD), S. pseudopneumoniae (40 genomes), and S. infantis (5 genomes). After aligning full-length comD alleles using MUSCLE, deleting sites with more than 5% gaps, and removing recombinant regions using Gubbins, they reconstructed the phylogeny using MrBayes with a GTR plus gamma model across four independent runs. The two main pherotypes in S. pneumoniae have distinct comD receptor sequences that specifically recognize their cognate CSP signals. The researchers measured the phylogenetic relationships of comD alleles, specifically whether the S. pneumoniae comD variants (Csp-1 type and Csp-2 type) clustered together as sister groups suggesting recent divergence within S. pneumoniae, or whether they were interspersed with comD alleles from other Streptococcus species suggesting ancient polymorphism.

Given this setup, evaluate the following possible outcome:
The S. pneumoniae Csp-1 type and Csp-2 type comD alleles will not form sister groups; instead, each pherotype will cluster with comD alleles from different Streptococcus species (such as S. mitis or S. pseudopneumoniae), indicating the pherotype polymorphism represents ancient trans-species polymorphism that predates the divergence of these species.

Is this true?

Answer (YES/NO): NO